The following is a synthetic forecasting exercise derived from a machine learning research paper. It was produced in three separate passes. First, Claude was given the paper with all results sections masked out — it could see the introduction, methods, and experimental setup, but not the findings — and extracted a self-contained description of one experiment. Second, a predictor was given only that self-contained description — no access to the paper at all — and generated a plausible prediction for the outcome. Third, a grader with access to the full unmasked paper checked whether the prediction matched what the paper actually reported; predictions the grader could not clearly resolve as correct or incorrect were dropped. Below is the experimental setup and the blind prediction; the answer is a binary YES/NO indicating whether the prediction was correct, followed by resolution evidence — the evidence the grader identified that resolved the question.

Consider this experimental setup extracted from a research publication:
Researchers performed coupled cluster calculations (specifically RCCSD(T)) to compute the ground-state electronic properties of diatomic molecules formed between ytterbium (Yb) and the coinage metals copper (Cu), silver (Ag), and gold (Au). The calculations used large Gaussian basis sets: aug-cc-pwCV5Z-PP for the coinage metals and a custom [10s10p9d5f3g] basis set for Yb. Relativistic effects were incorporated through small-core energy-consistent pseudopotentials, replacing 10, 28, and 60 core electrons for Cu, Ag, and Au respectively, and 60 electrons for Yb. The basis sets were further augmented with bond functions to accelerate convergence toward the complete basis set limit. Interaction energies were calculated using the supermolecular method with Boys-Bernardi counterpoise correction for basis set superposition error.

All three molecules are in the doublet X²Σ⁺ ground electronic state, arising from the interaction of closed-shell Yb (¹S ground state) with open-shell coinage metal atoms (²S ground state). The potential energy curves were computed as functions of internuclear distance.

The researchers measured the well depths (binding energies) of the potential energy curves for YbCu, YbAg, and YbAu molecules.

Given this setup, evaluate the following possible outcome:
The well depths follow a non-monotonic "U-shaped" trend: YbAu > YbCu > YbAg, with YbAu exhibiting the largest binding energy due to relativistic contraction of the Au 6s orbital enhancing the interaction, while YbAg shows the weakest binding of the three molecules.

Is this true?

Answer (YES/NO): YES